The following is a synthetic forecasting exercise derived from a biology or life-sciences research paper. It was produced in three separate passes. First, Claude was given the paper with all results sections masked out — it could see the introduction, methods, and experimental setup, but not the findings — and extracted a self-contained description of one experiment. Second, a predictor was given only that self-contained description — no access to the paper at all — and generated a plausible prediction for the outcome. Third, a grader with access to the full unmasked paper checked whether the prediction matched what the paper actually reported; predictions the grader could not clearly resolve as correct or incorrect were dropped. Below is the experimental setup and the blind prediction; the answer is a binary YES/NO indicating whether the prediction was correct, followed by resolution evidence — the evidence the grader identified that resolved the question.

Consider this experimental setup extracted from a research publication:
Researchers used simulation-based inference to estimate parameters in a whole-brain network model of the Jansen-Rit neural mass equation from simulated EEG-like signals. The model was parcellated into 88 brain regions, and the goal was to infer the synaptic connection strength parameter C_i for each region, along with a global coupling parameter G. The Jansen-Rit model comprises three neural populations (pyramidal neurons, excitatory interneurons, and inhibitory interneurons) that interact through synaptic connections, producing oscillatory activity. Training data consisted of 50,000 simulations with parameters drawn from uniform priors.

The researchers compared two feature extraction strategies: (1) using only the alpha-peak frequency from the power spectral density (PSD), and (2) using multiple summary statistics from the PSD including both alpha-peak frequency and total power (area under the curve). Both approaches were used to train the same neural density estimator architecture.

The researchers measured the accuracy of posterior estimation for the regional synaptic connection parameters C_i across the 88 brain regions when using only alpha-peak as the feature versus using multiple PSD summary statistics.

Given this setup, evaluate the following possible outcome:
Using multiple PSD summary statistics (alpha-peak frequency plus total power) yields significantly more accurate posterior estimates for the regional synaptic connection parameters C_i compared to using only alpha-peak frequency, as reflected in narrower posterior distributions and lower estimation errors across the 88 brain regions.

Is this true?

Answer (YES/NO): YES